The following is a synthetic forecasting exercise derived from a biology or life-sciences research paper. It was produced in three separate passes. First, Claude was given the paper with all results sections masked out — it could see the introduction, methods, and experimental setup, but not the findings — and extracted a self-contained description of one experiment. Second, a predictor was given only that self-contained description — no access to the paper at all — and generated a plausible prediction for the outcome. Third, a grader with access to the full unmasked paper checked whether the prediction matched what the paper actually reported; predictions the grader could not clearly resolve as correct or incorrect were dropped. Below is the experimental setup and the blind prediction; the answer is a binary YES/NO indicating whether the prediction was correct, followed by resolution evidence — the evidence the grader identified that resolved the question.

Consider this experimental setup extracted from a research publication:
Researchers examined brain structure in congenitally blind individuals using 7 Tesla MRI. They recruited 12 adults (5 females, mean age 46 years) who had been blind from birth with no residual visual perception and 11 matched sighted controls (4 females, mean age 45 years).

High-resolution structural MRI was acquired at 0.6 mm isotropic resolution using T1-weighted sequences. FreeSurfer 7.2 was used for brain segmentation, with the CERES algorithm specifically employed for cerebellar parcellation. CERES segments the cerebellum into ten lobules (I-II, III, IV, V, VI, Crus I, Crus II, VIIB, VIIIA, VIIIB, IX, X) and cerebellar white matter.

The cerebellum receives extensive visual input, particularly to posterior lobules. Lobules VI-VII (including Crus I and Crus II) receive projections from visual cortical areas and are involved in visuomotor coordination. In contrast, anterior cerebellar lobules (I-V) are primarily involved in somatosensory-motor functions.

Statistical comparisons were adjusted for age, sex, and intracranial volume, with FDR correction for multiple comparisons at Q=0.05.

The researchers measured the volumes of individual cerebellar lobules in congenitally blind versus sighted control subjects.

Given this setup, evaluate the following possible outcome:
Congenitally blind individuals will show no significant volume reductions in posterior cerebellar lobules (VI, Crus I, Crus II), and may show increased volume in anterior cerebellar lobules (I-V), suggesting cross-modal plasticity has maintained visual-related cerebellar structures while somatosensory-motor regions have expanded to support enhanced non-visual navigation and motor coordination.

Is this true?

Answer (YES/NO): NO